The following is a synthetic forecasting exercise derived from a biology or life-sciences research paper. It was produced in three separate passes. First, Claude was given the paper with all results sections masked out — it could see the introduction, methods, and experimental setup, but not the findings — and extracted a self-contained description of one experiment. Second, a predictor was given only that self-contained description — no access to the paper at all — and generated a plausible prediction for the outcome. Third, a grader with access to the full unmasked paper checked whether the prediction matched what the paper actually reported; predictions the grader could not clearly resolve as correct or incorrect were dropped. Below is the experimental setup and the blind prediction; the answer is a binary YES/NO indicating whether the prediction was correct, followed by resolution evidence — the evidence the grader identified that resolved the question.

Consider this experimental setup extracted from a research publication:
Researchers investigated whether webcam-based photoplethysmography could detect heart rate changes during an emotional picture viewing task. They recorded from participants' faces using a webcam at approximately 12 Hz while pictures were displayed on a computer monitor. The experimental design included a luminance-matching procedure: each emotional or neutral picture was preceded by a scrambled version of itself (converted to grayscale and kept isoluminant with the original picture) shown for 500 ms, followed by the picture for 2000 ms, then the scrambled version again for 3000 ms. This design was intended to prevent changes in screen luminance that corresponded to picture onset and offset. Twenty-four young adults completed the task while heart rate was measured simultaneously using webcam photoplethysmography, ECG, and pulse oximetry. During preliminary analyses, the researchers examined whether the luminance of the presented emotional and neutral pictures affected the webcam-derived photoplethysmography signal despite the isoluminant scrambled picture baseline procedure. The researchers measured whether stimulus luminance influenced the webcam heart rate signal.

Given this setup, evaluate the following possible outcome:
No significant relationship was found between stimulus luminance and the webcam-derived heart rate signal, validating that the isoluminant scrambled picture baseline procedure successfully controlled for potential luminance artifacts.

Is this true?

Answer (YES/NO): NO